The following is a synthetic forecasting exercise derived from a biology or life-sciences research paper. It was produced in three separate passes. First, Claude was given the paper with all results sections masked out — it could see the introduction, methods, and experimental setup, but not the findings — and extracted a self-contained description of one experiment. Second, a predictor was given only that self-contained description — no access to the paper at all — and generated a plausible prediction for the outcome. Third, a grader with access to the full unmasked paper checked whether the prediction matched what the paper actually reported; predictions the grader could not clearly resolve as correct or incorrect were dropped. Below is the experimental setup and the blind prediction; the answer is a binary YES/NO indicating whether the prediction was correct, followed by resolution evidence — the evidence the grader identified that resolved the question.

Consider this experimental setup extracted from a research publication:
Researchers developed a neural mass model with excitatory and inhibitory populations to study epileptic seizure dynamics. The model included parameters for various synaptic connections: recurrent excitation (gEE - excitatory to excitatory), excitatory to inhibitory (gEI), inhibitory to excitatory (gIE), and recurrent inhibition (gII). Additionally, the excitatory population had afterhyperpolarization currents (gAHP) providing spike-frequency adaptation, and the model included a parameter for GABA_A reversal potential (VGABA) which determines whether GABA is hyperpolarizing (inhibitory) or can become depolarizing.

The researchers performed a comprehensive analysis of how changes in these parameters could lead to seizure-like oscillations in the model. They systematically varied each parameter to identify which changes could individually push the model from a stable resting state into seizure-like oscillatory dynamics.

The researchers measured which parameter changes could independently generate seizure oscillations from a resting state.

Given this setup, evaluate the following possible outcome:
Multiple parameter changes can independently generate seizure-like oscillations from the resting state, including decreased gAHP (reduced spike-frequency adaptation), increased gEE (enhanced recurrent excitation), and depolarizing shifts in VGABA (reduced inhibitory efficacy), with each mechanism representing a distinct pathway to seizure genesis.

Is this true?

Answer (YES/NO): YES